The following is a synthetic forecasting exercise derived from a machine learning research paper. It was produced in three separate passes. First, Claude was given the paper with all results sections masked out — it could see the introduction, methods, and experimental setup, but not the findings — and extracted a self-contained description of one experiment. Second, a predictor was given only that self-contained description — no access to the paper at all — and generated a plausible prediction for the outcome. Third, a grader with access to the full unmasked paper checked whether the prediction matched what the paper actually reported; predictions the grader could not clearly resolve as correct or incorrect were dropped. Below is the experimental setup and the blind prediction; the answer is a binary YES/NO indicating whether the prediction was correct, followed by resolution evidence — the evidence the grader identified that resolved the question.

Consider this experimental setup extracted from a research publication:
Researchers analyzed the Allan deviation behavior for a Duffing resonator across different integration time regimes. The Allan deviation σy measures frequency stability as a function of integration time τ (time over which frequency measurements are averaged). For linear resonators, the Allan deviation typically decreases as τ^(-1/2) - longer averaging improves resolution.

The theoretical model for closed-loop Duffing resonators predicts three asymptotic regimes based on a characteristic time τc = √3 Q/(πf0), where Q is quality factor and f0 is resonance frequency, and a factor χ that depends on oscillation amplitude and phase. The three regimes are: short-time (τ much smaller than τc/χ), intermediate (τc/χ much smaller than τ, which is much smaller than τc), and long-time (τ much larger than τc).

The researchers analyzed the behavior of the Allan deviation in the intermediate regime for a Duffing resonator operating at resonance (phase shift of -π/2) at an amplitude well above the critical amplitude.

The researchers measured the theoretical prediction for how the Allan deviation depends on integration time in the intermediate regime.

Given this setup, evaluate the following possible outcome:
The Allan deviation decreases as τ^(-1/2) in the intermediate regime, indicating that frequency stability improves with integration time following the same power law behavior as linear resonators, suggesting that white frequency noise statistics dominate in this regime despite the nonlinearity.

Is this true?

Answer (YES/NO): NO